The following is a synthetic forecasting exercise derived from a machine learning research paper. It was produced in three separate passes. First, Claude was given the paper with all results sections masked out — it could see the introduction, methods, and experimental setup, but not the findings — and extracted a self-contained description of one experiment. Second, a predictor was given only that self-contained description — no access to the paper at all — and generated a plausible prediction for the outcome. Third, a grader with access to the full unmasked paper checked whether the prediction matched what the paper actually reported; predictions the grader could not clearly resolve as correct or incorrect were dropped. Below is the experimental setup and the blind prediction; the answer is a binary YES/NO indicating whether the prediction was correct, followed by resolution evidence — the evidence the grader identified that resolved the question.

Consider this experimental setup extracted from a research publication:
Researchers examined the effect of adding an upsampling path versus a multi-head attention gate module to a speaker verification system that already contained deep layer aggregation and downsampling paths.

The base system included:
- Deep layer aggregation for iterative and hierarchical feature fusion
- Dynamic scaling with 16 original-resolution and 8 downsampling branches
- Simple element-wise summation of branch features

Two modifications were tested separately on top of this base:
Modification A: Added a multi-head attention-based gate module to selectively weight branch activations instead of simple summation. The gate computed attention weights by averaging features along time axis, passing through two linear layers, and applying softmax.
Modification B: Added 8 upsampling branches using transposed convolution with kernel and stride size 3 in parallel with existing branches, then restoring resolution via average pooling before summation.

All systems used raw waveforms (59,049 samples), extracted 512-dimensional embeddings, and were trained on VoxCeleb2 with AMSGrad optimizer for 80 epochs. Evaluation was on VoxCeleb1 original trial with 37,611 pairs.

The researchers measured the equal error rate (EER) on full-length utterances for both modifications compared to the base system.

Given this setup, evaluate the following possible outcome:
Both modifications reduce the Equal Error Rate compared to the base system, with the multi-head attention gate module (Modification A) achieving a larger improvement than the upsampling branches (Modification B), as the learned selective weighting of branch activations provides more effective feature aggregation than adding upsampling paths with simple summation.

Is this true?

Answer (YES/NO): NO